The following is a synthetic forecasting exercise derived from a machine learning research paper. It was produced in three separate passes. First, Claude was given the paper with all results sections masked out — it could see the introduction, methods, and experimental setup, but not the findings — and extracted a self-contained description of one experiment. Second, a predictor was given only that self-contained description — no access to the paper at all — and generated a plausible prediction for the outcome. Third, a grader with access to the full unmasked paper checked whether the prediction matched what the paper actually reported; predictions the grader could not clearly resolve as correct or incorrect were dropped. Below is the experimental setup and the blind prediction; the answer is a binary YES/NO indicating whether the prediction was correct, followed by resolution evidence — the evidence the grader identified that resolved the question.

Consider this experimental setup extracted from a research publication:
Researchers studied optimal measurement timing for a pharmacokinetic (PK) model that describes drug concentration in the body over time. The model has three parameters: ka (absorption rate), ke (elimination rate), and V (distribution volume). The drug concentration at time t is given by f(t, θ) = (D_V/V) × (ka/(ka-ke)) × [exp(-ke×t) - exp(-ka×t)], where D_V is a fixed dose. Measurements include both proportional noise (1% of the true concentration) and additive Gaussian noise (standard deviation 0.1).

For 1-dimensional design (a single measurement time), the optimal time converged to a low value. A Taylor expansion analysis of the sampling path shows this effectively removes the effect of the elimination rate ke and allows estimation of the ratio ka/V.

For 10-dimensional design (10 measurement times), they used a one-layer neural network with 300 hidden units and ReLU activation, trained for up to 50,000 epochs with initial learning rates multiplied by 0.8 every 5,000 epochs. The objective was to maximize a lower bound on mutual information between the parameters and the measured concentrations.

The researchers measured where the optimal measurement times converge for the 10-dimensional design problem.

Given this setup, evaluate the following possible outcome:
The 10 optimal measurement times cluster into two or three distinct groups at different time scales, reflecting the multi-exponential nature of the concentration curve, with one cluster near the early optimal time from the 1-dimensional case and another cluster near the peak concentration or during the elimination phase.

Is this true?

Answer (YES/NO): YES